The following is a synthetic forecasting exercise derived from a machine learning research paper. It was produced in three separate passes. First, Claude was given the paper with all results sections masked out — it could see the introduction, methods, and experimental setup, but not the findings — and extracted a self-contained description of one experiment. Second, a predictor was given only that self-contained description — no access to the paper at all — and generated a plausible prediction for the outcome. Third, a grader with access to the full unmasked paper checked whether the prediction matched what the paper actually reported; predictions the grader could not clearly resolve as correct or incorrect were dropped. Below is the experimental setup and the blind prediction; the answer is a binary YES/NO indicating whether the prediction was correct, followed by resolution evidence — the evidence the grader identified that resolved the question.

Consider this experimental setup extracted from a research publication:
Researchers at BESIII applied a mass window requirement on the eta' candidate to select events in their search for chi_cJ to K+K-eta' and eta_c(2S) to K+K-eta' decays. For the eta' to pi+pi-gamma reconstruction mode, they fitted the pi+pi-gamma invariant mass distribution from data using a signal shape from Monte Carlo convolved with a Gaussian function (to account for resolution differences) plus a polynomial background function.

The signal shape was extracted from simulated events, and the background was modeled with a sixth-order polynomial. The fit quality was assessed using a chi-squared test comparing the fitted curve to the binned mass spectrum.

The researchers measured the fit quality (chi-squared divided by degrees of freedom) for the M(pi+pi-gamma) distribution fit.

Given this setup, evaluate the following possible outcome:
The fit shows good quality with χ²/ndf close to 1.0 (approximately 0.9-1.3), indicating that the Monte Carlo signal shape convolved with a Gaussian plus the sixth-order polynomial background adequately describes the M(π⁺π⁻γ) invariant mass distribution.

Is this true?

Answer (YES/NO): YES